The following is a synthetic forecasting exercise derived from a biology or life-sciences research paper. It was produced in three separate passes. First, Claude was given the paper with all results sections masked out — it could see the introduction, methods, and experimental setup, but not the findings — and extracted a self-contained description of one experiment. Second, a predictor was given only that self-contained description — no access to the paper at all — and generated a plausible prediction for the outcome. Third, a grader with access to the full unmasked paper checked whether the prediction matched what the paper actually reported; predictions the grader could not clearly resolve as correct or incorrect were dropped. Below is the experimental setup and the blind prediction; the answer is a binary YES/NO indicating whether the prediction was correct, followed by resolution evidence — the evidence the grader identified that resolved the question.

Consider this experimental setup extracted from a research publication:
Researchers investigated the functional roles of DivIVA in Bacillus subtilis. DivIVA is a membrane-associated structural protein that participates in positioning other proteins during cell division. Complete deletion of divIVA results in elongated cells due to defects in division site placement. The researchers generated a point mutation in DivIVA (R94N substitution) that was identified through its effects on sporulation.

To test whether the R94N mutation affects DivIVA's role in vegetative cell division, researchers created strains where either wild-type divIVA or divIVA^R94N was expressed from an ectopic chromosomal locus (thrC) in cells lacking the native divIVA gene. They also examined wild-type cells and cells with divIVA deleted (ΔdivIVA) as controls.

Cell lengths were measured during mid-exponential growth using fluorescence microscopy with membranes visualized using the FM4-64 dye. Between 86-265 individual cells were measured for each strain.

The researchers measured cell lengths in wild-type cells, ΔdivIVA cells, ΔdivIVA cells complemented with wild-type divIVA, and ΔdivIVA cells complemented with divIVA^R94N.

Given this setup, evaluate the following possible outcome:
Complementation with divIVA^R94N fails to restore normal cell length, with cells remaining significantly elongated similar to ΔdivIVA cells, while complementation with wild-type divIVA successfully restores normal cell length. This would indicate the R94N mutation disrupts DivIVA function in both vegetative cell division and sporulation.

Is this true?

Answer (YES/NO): NO